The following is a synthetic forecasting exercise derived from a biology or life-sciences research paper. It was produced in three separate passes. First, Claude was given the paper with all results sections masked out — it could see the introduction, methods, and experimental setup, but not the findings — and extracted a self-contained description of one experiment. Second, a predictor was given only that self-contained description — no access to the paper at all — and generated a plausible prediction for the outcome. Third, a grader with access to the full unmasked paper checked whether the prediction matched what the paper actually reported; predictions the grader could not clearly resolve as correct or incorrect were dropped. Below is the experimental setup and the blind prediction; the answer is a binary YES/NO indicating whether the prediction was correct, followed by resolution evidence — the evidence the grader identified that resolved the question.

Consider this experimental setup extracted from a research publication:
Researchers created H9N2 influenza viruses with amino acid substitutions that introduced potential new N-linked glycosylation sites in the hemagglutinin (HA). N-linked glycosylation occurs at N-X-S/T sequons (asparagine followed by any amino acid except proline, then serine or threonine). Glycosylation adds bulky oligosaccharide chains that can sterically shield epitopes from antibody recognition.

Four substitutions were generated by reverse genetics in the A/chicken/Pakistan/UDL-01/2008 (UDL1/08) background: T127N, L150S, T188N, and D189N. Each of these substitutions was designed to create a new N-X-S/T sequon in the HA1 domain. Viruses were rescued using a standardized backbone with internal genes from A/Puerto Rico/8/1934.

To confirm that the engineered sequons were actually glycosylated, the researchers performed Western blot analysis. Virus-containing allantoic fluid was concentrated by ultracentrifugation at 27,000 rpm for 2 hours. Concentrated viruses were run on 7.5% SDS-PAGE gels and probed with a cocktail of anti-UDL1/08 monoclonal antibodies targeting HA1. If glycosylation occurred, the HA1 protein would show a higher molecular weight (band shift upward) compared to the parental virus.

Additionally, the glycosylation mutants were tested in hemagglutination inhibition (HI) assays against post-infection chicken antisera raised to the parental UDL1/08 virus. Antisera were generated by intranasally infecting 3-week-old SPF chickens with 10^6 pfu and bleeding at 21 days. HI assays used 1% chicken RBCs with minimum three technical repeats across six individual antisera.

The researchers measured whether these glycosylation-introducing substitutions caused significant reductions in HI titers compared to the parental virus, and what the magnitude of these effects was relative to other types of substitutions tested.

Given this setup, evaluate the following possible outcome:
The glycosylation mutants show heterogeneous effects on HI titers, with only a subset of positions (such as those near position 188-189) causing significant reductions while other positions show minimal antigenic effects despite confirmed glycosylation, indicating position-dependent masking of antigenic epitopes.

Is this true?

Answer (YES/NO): NO